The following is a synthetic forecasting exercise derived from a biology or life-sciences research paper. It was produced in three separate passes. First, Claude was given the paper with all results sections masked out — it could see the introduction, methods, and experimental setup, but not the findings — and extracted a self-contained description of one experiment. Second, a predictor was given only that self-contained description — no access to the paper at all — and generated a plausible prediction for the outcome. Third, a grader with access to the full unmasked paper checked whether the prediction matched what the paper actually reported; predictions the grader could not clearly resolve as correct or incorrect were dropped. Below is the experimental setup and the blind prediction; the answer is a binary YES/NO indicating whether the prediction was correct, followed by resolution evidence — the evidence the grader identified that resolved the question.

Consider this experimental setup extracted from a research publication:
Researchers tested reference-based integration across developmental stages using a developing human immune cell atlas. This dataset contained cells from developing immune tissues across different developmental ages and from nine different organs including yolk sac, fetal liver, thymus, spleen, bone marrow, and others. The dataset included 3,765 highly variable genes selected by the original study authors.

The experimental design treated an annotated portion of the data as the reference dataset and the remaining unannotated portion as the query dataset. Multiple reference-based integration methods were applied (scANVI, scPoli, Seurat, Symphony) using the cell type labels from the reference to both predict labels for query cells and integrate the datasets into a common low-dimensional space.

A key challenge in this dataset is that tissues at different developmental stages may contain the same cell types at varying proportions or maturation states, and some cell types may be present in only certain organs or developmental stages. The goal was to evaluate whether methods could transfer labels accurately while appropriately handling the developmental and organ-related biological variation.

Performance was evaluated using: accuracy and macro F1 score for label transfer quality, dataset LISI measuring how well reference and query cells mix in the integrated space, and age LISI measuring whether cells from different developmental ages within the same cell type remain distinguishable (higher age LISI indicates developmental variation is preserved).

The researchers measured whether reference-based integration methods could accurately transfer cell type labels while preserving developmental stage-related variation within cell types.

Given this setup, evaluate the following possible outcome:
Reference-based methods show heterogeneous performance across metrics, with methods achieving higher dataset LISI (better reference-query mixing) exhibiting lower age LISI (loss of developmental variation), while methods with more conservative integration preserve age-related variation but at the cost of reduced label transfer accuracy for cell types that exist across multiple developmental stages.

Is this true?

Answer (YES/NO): NO